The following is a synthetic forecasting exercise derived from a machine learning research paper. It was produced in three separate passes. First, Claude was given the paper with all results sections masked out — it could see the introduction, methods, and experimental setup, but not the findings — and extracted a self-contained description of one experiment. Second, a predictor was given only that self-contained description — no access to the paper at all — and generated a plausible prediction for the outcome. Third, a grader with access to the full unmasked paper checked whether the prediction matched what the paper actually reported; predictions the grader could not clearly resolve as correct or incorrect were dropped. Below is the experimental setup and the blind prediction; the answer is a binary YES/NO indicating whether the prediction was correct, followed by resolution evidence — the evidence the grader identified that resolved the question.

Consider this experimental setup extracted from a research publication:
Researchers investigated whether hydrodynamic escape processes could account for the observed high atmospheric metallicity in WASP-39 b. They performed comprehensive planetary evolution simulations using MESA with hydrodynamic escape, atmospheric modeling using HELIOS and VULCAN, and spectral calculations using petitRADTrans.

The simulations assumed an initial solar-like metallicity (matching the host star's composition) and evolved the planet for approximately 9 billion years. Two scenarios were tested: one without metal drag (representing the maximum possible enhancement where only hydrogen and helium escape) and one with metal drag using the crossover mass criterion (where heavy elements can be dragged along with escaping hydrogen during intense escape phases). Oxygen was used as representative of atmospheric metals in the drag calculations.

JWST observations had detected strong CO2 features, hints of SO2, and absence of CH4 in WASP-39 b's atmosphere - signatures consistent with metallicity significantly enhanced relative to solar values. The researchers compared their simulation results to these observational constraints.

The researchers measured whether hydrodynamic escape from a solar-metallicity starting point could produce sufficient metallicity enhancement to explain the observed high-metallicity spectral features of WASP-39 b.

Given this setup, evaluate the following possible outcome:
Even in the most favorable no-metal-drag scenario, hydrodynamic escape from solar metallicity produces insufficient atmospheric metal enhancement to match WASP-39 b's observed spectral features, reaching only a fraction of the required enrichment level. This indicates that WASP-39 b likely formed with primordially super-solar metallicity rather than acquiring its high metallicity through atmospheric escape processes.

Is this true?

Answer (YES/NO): YES